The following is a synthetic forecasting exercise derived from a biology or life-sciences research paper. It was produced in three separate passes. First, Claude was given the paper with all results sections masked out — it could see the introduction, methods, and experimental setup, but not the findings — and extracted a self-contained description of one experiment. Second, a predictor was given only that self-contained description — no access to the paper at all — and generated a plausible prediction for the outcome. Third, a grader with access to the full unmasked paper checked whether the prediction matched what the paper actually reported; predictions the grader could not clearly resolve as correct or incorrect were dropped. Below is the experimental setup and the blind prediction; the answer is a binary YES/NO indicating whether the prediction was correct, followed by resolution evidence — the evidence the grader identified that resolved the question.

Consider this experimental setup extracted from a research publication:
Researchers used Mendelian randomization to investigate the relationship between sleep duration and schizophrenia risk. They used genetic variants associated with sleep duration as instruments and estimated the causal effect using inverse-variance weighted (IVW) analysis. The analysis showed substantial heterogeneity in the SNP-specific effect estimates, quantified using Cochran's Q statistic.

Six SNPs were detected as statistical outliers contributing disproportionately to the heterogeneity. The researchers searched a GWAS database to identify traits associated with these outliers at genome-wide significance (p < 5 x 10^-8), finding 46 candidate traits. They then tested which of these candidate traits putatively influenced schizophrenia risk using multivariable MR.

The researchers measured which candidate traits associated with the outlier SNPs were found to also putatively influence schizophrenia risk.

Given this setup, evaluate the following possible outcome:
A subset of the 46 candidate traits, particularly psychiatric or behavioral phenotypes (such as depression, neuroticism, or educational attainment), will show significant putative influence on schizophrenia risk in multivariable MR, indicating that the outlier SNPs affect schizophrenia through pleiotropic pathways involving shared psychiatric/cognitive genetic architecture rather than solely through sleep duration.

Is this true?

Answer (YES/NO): NO